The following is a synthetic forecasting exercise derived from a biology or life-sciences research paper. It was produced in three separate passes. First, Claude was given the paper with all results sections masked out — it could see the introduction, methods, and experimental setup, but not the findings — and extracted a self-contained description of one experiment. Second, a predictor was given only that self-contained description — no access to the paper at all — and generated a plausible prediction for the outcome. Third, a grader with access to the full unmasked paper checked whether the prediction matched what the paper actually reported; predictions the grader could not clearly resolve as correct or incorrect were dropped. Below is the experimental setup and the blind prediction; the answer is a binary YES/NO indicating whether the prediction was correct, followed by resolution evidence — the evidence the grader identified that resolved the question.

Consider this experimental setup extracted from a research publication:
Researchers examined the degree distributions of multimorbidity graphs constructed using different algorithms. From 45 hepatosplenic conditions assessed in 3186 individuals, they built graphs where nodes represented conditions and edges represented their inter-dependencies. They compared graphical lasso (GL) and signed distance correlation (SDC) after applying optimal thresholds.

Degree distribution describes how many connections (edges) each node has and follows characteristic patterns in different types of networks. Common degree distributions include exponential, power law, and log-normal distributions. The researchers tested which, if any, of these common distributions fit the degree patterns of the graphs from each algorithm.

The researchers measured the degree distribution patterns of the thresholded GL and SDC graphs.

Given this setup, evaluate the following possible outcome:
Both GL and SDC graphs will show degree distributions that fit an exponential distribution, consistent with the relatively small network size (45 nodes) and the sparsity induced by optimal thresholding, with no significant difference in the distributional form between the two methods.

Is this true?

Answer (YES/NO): NO